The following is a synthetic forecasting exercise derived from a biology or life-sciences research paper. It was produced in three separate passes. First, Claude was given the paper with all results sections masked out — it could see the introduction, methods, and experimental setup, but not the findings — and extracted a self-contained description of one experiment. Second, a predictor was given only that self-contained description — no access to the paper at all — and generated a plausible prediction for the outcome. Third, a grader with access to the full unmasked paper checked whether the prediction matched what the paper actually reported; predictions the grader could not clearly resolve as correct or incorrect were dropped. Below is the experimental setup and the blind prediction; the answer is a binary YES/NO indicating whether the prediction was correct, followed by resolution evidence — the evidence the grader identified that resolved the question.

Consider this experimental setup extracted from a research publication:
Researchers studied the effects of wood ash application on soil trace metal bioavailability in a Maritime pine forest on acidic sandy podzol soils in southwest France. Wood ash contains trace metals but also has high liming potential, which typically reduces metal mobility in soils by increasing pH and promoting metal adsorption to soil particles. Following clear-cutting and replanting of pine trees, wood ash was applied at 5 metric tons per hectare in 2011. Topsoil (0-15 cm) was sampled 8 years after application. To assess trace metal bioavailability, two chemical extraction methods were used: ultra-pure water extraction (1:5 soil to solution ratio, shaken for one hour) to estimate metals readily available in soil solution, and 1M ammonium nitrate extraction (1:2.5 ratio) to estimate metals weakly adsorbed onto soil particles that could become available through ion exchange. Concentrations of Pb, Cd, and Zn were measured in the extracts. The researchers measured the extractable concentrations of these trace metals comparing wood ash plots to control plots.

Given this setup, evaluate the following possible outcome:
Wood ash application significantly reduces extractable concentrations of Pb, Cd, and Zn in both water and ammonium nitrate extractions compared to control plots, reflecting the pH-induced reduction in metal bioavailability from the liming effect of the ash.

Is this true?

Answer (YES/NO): NO